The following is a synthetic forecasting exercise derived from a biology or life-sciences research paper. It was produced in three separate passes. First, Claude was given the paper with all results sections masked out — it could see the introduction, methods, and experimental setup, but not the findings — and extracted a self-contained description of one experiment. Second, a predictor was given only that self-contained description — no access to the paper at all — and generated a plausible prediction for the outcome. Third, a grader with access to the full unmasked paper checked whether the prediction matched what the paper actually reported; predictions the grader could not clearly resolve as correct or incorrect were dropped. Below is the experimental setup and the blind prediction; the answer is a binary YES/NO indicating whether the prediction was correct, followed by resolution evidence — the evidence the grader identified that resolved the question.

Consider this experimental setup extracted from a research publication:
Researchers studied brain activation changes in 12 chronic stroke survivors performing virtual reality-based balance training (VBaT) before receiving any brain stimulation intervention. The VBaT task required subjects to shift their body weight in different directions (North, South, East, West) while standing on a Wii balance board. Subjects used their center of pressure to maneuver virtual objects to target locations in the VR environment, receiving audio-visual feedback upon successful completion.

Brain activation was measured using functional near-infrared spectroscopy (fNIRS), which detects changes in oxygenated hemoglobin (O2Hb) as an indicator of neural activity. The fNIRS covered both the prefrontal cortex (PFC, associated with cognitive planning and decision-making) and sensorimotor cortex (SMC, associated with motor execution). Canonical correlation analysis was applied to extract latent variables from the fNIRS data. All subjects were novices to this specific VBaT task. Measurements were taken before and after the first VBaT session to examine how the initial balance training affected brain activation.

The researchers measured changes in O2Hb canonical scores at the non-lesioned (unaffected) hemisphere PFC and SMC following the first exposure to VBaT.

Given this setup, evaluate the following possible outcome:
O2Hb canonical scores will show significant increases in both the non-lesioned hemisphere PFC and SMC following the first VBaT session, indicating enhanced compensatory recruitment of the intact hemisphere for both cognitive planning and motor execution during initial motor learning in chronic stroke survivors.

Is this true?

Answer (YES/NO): NO